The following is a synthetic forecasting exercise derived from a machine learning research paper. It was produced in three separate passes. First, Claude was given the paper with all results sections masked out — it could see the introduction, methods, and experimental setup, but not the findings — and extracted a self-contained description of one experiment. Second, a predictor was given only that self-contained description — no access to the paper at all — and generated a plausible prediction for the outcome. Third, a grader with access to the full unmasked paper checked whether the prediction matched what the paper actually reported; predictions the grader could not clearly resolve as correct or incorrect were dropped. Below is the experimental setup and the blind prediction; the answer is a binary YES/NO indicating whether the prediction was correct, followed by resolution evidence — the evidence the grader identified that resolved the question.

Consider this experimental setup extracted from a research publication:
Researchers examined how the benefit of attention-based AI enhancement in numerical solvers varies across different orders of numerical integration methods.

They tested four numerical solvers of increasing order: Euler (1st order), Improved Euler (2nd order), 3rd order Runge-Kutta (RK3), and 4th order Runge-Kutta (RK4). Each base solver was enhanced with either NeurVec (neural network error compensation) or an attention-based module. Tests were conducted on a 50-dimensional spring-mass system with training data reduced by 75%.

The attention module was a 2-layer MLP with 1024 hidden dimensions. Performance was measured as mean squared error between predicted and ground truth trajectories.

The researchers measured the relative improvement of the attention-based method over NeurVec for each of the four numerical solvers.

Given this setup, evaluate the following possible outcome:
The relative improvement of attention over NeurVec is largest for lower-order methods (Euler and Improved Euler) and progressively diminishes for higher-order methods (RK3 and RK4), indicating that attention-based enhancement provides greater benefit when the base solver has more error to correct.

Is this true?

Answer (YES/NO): NO